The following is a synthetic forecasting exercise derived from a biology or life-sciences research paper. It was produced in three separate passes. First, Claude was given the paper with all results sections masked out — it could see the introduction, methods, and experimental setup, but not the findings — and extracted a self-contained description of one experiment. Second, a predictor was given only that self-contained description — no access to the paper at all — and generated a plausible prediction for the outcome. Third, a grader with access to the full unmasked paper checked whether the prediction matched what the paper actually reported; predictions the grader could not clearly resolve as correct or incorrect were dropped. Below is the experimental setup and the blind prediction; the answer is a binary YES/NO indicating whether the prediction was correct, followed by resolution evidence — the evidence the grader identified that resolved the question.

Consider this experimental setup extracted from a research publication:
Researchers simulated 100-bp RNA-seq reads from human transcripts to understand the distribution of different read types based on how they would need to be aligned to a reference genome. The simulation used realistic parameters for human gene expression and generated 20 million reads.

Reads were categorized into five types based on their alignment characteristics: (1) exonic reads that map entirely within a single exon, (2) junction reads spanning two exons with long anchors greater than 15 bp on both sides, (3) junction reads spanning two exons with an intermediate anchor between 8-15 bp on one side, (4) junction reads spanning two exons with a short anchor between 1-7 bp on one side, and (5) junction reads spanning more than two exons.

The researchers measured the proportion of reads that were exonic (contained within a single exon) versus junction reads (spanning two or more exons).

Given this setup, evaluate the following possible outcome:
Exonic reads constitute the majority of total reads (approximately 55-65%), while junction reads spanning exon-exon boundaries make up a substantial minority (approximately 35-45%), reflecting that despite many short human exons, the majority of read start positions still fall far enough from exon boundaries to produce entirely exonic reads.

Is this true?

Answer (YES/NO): YES